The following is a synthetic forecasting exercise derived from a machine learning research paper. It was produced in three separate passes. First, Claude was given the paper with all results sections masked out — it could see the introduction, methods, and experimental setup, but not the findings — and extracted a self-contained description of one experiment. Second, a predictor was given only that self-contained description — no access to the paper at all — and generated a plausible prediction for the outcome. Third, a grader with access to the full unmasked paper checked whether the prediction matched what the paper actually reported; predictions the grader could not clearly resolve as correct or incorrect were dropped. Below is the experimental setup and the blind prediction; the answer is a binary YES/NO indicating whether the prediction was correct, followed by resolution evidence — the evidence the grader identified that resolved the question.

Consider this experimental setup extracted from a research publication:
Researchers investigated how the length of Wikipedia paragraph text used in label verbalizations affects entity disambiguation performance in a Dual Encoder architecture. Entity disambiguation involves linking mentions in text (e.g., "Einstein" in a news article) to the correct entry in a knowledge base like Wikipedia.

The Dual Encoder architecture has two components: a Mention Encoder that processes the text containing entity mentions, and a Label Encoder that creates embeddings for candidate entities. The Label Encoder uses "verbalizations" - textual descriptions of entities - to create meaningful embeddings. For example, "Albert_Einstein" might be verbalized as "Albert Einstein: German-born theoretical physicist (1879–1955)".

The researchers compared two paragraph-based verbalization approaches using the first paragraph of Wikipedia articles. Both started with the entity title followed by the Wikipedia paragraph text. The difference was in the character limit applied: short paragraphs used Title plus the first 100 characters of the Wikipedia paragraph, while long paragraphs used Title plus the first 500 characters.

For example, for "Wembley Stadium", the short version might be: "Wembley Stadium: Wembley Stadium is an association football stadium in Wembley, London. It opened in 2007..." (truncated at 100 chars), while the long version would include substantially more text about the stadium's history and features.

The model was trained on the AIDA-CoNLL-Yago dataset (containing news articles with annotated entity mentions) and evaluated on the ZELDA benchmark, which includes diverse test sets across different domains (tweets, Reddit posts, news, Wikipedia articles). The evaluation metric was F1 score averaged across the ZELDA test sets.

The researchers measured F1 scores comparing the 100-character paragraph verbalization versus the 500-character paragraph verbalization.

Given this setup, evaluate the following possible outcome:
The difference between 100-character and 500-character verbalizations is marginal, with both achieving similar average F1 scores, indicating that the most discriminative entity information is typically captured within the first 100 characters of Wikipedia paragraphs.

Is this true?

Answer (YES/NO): NO